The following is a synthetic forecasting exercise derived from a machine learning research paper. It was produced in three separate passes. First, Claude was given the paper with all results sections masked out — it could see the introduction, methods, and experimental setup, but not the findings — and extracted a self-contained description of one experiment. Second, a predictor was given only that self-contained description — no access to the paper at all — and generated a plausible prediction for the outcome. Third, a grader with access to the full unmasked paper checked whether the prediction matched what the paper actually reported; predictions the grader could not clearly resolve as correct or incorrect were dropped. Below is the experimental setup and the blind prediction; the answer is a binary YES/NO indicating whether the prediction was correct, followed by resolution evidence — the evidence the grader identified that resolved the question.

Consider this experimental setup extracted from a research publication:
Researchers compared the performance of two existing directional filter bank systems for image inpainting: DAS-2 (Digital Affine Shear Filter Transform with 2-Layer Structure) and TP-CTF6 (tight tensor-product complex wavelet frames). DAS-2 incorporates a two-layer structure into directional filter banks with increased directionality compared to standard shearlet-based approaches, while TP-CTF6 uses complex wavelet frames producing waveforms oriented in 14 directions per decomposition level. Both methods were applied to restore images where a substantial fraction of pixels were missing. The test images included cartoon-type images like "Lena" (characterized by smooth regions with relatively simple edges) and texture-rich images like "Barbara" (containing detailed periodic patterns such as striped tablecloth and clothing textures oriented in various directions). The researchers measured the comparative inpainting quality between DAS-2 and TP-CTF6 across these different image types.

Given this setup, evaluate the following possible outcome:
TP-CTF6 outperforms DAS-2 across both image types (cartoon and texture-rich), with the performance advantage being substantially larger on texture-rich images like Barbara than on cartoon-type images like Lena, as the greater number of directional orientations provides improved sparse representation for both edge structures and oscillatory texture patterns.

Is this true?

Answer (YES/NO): NO